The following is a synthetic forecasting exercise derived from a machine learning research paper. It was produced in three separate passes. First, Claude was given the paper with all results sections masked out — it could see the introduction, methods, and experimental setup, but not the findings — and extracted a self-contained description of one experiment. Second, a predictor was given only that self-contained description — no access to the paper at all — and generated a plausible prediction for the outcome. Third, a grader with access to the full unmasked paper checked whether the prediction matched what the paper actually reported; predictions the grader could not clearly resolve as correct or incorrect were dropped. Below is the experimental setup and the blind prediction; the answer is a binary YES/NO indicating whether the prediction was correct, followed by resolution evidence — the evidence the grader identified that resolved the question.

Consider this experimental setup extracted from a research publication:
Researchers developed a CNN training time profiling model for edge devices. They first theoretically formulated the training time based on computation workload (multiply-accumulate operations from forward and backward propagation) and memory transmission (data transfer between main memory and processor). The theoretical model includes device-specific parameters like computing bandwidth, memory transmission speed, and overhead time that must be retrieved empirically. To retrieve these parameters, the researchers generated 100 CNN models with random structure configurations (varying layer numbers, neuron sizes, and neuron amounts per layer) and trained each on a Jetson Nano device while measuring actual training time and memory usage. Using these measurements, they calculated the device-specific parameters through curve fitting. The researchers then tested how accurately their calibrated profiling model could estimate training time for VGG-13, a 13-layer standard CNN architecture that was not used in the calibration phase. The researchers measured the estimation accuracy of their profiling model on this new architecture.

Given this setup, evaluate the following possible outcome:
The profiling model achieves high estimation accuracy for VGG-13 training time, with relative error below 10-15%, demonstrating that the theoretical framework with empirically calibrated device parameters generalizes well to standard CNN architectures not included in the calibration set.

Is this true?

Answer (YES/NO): YES